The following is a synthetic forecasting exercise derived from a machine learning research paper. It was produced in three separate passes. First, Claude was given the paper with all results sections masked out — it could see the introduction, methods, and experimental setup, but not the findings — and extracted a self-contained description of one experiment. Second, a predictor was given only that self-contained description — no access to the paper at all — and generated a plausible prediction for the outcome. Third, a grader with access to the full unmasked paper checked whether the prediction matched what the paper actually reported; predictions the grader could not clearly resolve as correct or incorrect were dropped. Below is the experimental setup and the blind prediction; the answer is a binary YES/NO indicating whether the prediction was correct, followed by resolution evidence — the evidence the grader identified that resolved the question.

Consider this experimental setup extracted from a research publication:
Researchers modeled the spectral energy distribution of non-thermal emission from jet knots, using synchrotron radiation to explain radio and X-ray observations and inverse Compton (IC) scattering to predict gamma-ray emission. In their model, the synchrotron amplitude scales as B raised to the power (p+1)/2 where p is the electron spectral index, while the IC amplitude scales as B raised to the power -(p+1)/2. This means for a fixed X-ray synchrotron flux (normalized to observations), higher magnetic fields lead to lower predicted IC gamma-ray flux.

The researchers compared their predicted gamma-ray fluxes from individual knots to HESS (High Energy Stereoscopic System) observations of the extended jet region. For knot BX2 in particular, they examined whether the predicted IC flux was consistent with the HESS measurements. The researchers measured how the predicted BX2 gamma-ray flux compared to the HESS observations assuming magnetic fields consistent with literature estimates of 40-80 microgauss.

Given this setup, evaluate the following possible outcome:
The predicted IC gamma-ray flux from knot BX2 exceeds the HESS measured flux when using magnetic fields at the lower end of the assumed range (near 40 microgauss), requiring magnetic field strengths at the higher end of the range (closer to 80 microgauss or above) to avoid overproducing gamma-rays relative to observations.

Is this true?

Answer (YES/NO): YES